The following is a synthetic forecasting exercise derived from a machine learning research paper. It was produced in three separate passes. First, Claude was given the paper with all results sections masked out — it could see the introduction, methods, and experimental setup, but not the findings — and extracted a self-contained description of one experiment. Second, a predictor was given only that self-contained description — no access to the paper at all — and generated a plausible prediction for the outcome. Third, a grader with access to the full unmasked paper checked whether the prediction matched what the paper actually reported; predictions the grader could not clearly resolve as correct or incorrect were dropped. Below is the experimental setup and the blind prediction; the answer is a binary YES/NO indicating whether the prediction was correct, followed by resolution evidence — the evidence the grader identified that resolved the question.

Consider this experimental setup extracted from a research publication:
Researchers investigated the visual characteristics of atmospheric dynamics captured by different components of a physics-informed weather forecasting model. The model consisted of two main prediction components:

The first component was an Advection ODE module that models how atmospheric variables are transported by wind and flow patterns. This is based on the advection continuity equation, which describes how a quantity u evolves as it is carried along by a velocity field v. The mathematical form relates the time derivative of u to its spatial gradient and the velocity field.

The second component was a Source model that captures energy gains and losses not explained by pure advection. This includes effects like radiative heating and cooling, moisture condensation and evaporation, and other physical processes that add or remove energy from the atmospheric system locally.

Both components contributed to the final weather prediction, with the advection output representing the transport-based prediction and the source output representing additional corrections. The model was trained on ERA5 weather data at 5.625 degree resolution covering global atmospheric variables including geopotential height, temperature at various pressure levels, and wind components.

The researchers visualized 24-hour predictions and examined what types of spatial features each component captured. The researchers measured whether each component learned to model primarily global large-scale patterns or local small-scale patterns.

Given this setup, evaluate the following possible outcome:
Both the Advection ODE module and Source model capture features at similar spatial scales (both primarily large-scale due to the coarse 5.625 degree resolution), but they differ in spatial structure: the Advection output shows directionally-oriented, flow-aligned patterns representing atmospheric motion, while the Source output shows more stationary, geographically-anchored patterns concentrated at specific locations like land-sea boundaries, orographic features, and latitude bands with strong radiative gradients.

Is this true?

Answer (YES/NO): NO